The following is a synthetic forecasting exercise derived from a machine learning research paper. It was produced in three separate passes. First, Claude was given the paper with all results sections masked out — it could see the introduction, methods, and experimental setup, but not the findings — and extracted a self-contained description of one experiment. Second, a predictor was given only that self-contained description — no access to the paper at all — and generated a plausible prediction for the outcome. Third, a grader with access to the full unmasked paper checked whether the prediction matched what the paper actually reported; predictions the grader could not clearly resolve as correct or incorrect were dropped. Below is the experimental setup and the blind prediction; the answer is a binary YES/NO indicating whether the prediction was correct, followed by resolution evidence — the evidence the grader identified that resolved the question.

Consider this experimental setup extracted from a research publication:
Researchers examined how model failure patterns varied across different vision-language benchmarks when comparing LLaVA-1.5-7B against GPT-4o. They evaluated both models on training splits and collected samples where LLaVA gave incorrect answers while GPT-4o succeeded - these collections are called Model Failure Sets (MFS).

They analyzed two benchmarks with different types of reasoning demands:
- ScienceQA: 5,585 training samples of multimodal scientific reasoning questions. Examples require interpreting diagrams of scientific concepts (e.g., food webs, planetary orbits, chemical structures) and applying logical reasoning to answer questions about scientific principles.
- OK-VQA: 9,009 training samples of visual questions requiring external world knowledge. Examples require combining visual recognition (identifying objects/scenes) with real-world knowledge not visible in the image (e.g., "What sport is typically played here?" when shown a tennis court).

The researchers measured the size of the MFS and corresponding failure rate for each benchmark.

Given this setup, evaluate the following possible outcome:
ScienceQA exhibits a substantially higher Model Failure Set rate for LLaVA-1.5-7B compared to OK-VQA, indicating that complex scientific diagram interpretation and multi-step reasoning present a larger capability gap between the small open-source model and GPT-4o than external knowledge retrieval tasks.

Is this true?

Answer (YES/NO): YES